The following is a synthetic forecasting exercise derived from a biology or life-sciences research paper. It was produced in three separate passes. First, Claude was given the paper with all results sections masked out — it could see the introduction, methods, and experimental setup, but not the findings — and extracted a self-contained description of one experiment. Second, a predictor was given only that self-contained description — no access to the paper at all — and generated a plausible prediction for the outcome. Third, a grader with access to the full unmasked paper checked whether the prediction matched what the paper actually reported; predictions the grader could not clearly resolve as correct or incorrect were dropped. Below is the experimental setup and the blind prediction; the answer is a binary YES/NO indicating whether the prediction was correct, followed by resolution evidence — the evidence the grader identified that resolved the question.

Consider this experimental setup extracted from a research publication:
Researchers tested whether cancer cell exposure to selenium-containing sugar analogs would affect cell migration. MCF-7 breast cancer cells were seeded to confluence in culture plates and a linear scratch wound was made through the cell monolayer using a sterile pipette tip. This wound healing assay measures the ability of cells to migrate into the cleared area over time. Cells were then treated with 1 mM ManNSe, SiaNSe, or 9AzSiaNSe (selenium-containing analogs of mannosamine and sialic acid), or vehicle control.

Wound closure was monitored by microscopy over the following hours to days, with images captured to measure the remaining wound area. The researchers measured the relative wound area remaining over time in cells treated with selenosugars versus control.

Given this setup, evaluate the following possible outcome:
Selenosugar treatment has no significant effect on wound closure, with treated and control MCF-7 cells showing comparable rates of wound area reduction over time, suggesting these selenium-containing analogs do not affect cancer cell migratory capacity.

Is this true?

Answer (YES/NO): NO